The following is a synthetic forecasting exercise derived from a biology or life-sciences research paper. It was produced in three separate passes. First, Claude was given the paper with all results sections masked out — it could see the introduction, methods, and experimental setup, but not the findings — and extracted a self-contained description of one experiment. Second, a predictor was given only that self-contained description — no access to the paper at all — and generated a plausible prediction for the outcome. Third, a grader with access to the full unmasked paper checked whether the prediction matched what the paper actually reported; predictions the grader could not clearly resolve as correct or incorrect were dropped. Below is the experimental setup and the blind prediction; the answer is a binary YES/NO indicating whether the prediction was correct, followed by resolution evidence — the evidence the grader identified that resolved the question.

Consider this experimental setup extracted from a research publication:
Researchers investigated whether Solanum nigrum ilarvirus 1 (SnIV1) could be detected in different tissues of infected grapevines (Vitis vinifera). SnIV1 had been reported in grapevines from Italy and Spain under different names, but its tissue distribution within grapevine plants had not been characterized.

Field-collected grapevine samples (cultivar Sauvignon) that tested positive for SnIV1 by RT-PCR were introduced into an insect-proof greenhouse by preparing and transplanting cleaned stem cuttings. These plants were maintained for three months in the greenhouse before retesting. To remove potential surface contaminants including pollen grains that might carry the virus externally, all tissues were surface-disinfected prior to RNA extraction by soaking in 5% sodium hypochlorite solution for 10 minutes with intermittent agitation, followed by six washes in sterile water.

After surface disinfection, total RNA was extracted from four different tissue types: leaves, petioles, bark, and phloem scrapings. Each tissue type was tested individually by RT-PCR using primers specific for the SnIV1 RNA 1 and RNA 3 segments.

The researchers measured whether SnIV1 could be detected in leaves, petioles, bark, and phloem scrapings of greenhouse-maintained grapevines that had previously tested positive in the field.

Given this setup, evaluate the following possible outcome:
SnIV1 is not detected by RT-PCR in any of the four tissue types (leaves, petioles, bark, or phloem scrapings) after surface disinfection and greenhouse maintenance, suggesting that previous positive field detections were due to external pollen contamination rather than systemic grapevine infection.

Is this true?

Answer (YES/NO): YES